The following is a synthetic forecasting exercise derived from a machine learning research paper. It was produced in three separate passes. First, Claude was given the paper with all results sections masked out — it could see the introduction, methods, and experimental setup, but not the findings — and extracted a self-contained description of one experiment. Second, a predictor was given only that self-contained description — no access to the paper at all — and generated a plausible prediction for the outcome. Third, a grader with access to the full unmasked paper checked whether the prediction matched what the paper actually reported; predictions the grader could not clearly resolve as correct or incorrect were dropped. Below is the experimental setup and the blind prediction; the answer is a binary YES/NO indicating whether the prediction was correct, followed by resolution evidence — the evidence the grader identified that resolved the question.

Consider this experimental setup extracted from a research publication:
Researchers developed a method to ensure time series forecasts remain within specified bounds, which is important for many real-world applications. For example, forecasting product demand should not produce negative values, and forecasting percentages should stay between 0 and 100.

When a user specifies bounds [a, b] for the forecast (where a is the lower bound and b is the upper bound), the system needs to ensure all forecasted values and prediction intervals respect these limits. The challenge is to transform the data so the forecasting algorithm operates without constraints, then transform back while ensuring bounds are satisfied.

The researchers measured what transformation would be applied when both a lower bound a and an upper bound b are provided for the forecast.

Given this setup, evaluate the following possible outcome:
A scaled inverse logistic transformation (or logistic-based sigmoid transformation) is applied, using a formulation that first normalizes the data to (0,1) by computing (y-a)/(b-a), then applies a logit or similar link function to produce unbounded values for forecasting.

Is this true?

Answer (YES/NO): NO